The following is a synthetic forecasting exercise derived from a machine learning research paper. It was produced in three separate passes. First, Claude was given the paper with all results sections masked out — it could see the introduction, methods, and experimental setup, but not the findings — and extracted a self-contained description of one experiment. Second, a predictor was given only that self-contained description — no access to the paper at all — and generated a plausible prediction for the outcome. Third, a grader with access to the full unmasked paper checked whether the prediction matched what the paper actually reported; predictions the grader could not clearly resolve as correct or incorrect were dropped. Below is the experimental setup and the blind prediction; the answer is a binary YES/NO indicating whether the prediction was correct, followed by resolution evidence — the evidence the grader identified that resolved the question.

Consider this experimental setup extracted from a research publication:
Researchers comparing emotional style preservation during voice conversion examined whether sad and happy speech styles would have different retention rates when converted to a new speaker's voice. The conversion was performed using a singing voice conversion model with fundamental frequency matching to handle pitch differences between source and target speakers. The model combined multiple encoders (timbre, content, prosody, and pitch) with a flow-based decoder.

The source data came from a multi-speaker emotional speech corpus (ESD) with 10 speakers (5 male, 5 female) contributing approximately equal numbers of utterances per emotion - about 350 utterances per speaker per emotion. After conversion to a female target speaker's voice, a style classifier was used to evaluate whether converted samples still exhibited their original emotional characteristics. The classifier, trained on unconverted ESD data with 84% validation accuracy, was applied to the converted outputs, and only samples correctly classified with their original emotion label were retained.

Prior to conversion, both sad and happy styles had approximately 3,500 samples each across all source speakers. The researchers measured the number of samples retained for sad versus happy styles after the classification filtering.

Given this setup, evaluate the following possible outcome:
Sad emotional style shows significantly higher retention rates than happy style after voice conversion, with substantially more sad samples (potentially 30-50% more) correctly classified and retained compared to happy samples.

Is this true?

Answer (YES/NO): NO